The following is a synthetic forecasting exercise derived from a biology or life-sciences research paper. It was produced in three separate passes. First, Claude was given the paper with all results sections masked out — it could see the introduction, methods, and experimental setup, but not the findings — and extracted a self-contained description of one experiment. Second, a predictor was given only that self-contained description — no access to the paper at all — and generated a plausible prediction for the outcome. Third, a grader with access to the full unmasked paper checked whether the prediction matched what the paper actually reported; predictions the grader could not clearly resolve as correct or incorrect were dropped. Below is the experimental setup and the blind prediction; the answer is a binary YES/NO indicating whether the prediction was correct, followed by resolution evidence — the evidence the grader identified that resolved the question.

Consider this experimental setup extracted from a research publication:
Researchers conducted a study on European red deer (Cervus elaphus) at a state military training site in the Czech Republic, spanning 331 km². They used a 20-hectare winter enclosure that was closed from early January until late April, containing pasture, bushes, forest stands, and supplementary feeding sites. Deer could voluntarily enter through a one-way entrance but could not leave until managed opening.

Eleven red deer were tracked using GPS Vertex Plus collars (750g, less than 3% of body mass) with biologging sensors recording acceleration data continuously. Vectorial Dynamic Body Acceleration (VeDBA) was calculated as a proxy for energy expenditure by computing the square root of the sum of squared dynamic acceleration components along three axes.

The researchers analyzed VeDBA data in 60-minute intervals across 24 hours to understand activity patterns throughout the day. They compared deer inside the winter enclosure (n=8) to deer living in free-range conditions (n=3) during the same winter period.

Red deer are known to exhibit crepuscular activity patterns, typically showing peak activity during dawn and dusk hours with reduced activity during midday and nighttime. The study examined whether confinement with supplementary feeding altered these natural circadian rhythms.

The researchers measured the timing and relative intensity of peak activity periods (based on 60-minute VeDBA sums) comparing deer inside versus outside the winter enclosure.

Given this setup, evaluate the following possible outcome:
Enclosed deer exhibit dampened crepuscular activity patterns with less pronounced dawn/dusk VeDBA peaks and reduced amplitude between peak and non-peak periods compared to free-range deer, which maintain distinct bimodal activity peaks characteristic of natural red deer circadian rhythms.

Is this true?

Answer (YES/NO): NO